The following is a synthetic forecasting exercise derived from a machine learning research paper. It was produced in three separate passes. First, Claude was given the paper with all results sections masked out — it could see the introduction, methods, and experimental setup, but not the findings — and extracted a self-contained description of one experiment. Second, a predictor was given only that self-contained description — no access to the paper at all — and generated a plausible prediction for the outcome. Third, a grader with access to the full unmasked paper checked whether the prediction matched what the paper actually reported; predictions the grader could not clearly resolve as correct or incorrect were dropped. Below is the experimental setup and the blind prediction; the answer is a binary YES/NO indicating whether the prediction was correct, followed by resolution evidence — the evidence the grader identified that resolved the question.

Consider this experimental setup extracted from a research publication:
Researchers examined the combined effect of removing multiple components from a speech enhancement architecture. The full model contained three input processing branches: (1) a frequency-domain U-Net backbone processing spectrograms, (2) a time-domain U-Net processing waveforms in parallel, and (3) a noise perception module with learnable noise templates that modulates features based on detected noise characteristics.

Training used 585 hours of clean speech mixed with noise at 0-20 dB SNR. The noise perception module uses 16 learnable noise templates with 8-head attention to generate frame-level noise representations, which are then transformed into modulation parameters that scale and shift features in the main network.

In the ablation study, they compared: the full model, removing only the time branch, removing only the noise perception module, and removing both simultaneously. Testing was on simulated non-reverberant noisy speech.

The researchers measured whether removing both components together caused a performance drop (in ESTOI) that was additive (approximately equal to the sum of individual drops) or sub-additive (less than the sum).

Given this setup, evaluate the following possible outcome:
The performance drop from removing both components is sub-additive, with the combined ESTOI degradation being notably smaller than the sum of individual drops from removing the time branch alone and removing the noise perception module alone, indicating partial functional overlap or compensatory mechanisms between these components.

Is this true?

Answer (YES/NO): NO